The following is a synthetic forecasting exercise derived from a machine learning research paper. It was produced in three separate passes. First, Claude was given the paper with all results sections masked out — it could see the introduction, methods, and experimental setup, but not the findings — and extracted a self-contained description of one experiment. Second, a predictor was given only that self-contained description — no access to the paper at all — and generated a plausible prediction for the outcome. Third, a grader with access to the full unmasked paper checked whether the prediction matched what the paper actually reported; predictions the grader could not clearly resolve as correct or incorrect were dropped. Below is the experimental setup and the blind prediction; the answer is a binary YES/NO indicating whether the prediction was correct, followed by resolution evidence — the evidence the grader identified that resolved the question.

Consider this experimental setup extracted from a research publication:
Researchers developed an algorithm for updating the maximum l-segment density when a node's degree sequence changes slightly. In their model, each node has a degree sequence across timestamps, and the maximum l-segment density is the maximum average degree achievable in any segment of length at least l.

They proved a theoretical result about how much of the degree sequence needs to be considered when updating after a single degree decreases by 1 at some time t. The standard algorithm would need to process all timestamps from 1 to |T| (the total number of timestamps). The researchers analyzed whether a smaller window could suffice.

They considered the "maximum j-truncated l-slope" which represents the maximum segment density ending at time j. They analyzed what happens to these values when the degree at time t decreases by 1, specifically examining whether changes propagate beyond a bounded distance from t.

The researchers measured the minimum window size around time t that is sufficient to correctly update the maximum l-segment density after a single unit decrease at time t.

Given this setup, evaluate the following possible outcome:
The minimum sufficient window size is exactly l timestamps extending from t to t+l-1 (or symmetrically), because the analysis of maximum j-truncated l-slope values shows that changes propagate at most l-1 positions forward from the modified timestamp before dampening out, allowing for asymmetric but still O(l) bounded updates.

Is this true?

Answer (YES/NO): NO